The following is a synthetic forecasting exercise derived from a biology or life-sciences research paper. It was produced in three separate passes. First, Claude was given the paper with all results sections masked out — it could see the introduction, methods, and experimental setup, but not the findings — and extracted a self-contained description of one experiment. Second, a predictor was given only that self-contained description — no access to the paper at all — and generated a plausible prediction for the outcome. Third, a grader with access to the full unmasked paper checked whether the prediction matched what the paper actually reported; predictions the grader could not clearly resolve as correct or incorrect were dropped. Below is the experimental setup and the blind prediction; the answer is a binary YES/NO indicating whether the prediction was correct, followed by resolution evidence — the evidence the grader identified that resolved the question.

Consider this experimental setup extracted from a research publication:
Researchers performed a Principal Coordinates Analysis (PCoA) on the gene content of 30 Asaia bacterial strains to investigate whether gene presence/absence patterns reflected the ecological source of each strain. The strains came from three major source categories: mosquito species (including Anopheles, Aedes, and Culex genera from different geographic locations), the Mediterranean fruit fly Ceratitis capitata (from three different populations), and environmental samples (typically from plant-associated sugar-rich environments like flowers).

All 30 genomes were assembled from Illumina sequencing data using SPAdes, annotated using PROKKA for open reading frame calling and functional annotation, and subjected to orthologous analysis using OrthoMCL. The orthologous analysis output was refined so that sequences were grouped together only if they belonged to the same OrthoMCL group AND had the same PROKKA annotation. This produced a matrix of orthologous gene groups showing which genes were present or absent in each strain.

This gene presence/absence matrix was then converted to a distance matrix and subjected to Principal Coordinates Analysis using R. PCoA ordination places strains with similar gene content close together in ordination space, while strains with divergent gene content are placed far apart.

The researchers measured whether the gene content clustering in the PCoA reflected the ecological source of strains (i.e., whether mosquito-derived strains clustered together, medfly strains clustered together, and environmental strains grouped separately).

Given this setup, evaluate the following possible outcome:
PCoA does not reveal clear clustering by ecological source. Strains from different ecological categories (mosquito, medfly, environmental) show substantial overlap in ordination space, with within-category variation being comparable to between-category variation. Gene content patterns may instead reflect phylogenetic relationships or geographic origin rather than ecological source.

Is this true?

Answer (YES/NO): YES